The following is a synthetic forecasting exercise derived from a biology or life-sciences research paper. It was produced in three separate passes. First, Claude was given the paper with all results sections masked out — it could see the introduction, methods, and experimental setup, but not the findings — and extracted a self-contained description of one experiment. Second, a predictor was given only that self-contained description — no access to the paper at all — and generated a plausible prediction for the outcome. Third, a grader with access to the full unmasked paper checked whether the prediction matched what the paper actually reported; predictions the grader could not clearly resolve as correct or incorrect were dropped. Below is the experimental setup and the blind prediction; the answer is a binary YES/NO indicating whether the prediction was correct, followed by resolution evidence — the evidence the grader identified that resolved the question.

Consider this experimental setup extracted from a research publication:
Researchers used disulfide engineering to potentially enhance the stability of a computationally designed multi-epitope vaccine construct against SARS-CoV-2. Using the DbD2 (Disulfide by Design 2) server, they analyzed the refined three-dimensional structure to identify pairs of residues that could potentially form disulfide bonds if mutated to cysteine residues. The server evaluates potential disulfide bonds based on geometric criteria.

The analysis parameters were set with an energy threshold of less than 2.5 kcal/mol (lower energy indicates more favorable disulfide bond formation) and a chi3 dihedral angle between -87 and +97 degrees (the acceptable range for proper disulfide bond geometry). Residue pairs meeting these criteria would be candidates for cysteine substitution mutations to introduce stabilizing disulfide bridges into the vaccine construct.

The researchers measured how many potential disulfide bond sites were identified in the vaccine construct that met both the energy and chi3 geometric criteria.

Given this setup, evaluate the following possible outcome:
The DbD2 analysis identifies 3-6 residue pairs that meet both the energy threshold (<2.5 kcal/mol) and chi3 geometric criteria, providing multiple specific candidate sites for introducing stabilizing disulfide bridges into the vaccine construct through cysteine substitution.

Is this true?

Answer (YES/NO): NO